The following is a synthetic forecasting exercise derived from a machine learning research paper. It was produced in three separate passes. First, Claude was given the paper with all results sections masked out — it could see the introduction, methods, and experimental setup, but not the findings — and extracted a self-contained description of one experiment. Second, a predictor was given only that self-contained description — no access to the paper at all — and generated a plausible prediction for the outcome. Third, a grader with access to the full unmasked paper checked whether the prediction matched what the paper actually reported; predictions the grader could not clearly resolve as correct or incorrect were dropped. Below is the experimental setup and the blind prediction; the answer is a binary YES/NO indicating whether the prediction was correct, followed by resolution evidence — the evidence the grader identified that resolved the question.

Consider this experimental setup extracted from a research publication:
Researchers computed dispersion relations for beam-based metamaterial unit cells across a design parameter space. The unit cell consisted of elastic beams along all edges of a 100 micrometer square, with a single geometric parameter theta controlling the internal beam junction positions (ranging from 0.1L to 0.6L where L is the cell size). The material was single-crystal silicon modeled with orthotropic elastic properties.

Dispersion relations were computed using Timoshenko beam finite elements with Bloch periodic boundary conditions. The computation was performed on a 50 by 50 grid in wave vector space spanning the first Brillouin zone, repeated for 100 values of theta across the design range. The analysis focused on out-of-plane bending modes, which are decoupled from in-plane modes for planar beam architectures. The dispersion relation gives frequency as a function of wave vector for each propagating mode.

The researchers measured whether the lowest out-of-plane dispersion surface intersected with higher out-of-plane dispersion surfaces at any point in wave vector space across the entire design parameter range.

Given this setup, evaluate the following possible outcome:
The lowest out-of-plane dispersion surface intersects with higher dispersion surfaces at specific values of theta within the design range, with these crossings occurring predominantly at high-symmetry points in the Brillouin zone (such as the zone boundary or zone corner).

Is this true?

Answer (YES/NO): NO